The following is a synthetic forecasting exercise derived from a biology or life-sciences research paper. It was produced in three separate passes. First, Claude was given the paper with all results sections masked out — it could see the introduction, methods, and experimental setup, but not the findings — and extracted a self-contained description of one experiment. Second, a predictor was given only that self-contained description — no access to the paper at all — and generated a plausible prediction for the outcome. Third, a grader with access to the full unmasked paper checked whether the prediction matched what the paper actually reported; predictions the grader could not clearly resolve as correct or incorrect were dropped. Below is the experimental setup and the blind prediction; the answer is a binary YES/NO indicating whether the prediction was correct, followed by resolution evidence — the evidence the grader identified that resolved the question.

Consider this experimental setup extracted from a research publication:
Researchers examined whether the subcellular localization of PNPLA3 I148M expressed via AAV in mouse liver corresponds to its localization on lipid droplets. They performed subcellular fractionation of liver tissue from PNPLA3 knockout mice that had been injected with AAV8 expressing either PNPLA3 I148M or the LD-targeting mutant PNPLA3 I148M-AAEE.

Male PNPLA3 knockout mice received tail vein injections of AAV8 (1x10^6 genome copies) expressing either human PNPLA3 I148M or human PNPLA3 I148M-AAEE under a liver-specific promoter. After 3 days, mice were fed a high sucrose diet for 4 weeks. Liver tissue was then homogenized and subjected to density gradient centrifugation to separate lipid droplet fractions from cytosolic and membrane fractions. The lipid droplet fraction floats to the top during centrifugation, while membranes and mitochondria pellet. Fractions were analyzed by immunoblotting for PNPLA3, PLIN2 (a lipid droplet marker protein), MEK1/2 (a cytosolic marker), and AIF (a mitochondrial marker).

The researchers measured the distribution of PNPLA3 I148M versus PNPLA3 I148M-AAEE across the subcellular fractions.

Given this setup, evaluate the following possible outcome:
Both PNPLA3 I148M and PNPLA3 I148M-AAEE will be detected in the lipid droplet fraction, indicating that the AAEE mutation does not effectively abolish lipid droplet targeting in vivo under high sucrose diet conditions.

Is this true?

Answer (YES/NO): NO